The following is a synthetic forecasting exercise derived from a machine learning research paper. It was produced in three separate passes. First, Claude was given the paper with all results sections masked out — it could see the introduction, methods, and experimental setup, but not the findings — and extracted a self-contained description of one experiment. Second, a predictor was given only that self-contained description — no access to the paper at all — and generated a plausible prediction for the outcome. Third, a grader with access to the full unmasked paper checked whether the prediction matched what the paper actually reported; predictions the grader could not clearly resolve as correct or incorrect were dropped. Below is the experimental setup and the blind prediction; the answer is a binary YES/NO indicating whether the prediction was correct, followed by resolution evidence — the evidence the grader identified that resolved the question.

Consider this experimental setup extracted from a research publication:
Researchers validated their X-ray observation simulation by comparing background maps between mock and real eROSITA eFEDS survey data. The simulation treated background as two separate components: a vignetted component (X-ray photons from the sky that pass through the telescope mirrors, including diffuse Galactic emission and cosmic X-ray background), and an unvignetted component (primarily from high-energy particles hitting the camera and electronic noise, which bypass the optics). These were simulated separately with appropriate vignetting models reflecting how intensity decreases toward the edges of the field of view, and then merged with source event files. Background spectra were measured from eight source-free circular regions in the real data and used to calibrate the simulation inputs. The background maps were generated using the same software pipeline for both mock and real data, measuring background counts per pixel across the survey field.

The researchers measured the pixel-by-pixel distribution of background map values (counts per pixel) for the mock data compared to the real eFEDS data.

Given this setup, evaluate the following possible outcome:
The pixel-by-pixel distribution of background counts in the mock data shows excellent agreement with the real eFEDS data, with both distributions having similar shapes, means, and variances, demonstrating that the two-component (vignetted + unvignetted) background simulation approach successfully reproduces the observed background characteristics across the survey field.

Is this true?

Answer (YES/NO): NO